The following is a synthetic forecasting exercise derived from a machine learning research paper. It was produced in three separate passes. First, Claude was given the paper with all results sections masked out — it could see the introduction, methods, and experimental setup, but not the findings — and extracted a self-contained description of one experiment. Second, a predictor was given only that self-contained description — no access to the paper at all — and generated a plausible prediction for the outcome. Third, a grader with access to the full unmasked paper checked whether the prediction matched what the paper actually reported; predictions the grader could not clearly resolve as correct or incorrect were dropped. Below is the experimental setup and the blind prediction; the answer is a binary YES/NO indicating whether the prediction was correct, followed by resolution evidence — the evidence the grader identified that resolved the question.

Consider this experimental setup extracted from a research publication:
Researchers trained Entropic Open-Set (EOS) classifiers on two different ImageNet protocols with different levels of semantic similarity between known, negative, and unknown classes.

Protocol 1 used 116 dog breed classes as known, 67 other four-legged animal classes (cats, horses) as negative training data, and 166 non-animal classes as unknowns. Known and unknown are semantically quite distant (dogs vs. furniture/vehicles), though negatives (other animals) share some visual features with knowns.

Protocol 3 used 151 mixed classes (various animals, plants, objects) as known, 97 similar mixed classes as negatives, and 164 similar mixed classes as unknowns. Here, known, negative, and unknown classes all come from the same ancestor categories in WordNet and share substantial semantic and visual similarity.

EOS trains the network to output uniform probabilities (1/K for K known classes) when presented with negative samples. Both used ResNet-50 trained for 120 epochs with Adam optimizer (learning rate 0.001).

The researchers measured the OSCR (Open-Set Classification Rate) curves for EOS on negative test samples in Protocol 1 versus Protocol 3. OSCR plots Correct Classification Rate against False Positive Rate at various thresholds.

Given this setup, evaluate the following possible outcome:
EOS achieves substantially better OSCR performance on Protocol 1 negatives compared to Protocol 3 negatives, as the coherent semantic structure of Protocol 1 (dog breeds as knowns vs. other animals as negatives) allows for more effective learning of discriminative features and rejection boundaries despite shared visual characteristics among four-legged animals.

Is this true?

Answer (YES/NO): YES